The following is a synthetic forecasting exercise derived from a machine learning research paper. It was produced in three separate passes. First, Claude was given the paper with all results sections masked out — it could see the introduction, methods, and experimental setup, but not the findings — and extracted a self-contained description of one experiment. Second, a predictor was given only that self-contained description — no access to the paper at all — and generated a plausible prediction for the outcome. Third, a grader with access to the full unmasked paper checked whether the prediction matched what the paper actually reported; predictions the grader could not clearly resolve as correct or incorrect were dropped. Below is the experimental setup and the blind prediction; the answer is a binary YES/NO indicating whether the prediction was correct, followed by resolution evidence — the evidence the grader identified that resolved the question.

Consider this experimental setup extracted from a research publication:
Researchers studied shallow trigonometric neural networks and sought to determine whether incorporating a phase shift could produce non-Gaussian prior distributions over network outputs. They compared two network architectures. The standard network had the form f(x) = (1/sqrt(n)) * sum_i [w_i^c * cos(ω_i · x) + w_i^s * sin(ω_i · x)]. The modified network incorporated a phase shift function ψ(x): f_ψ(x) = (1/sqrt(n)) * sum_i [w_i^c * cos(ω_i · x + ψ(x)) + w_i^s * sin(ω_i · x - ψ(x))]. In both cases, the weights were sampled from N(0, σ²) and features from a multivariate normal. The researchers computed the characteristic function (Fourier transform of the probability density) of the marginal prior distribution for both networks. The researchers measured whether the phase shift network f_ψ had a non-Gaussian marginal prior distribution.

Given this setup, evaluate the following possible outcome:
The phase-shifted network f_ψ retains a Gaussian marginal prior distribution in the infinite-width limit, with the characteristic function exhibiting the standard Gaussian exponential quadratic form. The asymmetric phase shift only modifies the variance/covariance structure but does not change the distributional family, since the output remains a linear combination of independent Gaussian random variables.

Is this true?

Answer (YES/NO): NO